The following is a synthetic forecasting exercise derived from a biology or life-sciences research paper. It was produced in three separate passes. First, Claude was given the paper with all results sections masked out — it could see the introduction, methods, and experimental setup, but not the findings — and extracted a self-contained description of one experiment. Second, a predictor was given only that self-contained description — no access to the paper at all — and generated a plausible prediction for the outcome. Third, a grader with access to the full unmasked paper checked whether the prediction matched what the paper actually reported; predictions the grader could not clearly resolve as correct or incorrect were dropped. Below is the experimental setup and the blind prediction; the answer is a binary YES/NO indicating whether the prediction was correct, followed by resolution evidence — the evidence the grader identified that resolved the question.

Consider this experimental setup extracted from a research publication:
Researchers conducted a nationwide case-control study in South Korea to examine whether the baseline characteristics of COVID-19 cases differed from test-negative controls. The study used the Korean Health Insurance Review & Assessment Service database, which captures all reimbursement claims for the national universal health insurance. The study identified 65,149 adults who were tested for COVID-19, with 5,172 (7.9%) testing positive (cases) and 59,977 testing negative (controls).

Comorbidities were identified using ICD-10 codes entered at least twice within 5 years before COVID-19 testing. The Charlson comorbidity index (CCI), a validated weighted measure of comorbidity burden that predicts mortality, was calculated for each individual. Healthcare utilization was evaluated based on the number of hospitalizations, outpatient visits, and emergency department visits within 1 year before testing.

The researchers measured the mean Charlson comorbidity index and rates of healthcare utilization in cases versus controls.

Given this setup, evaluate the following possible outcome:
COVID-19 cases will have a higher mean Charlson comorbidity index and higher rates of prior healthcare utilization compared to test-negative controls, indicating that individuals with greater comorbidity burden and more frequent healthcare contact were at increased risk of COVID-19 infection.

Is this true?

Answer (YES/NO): NO